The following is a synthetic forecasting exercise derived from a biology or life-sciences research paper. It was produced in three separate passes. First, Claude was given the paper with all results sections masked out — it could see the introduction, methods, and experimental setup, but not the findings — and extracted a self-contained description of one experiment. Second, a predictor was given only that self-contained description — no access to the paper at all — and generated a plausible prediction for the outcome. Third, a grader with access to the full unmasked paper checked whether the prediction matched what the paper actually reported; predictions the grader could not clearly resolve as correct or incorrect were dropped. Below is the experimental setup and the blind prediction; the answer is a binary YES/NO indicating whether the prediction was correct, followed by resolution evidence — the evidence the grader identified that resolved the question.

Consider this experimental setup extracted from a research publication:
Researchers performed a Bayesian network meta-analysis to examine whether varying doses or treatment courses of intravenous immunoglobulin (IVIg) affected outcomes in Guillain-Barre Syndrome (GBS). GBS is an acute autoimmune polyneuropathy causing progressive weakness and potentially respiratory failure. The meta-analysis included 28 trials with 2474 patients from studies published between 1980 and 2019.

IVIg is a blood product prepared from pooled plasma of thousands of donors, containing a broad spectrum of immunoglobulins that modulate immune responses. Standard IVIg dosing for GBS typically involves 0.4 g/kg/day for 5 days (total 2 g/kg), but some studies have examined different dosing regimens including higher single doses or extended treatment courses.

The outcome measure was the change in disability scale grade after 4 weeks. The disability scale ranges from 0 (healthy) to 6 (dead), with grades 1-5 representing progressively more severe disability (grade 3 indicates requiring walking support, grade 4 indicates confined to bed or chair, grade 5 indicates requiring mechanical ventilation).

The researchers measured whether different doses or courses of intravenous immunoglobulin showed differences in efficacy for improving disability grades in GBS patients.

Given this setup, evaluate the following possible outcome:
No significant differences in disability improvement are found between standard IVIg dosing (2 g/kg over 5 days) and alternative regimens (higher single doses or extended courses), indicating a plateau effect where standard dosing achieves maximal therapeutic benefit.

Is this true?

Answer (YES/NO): YES